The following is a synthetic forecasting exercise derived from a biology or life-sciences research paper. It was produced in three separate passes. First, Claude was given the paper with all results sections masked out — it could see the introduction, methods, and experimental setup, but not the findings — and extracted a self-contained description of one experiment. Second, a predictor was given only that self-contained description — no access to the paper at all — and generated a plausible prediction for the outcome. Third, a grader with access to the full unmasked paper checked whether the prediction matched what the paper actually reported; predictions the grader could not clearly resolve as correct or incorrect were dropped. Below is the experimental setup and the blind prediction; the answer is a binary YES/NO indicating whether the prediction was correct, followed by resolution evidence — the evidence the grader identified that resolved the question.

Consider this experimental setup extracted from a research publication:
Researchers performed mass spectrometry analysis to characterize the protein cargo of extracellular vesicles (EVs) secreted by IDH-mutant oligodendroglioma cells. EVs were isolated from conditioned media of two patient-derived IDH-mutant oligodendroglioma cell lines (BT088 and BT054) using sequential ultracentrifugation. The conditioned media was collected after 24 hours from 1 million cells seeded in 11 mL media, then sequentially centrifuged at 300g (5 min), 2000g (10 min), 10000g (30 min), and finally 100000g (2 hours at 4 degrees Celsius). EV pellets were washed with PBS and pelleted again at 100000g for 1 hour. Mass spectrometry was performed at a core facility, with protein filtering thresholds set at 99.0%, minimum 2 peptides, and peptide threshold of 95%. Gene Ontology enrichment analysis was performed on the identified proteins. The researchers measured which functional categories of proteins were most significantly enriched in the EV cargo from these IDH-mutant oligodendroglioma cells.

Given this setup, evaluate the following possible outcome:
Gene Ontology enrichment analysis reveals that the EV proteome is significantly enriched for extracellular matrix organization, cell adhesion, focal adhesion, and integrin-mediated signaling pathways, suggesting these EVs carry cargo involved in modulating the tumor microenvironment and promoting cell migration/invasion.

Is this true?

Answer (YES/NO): NO